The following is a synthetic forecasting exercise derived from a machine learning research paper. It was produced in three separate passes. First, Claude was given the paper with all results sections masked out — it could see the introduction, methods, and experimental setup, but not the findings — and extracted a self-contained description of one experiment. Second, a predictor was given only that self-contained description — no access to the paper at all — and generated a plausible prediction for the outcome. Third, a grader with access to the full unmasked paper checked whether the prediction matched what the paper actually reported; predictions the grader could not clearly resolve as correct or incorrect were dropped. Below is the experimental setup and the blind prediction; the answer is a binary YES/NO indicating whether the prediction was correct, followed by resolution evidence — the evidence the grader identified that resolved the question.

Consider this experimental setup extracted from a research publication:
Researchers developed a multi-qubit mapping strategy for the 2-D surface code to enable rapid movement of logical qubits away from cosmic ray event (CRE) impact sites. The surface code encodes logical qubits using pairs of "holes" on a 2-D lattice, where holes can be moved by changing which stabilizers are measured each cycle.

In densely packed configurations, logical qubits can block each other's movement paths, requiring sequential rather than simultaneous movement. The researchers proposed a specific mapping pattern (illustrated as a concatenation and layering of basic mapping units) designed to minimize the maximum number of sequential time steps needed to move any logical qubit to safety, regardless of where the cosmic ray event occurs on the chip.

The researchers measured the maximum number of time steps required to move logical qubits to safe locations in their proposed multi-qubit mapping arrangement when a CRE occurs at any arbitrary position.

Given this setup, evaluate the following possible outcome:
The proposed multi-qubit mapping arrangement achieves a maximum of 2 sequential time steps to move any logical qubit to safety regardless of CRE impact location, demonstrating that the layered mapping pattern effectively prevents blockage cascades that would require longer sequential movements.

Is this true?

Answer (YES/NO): NO